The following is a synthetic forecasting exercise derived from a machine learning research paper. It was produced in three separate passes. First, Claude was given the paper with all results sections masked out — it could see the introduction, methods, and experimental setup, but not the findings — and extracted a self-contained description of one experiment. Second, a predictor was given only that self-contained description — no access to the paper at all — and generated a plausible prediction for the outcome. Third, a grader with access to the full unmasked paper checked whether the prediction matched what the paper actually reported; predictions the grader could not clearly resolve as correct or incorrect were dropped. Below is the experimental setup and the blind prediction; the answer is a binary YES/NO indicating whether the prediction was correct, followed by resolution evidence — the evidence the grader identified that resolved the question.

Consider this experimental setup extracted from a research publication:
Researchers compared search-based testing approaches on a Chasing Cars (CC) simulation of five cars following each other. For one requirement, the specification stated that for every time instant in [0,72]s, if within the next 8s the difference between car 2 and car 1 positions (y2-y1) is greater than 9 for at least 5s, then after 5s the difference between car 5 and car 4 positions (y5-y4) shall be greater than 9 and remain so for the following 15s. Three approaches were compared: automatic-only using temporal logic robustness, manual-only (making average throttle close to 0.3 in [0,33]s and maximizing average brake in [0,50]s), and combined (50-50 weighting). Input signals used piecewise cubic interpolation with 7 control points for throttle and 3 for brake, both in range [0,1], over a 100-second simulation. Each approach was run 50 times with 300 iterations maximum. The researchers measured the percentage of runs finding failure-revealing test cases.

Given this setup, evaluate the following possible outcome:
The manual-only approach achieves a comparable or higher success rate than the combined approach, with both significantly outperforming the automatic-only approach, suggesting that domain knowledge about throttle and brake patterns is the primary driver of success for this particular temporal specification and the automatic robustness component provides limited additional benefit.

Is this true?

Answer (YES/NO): YES